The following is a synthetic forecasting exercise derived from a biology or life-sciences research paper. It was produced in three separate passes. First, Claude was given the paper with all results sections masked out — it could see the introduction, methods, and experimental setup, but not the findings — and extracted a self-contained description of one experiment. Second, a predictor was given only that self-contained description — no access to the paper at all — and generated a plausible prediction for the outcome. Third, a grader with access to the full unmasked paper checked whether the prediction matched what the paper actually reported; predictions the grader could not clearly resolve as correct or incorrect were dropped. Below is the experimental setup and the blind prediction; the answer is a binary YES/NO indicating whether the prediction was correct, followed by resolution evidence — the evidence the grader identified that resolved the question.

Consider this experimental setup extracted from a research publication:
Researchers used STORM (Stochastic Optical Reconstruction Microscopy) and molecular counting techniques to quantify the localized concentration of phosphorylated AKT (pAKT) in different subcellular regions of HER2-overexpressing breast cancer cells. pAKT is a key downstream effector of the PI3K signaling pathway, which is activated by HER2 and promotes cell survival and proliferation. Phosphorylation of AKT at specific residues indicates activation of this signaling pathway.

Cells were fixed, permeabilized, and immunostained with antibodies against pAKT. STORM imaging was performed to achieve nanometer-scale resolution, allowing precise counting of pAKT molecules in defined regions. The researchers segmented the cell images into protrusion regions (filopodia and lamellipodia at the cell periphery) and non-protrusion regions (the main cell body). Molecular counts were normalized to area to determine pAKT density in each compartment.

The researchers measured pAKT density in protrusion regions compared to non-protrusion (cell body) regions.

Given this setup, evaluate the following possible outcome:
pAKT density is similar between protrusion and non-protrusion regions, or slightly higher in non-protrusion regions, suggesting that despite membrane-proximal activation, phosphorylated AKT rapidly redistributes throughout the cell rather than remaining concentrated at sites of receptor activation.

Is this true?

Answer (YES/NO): NO